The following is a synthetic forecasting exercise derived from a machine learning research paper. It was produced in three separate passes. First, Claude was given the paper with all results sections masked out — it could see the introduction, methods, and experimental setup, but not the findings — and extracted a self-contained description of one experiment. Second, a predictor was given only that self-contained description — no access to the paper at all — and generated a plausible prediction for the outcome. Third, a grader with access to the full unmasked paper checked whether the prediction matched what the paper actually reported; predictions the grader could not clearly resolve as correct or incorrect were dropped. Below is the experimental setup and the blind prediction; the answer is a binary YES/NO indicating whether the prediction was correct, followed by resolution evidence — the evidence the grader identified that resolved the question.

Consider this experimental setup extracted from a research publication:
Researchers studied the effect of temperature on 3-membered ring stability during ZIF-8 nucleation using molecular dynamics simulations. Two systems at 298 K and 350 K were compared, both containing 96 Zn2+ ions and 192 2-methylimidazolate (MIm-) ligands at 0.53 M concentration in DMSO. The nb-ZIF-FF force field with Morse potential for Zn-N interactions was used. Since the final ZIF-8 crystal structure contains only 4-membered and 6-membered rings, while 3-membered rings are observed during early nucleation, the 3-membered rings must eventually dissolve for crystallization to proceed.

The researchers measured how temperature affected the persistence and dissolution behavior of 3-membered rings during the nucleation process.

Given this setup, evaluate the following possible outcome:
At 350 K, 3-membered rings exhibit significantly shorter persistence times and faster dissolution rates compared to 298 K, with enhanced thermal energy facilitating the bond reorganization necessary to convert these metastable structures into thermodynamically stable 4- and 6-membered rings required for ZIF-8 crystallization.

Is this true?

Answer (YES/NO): YES